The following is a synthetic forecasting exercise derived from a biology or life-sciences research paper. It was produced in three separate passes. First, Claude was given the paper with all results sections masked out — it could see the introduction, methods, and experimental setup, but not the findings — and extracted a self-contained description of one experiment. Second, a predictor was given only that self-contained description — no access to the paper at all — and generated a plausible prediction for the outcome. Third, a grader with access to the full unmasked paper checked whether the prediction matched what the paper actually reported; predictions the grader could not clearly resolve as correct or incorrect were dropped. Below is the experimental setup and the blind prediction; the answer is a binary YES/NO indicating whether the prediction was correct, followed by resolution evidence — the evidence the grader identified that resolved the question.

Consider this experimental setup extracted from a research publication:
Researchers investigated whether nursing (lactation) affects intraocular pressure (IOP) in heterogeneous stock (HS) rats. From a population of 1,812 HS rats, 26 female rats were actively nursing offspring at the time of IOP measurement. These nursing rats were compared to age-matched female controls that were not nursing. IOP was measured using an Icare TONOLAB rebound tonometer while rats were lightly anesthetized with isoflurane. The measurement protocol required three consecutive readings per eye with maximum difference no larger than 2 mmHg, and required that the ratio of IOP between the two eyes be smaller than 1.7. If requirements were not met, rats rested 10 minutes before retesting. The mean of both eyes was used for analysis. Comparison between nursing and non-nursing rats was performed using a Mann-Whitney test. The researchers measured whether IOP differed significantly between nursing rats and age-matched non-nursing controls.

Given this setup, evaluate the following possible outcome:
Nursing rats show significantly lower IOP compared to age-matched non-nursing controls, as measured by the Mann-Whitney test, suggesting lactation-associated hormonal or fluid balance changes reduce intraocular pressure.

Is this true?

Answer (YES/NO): NO